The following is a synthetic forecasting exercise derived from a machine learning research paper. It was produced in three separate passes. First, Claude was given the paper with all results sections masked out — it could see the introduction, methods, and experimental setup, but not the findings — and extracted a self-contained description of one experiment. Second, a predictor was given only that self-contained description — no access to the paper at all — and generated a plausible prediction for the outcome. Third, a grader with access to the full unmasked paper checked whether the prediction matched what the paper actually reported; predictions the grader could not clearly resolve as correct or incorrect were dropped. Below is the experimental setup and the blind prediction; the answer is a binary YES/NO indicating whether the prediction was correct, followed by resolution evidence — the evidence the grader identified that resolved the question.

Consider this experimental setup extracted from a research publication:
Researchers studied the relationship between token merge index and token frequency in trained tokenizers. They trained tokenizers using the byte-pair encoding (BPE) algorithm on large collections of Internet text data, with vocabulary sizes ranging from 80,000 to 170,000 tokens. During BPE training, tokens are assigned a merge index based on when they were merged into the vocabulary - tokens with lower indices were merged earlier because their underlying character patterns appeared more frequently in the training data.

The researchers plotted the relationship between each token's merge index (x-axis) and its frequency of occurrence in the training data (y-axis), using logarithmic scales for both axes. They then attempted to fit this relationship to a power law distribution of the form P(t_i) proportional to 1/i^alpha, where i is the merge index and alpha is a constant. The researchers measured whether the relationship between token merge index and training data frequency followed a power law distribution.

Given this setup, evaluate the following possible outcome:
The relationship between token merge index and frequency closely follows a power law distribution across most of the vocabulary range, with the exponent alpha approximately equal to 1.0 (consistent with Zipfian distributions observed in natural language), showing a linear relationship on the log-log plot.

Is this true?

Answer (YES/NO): NO